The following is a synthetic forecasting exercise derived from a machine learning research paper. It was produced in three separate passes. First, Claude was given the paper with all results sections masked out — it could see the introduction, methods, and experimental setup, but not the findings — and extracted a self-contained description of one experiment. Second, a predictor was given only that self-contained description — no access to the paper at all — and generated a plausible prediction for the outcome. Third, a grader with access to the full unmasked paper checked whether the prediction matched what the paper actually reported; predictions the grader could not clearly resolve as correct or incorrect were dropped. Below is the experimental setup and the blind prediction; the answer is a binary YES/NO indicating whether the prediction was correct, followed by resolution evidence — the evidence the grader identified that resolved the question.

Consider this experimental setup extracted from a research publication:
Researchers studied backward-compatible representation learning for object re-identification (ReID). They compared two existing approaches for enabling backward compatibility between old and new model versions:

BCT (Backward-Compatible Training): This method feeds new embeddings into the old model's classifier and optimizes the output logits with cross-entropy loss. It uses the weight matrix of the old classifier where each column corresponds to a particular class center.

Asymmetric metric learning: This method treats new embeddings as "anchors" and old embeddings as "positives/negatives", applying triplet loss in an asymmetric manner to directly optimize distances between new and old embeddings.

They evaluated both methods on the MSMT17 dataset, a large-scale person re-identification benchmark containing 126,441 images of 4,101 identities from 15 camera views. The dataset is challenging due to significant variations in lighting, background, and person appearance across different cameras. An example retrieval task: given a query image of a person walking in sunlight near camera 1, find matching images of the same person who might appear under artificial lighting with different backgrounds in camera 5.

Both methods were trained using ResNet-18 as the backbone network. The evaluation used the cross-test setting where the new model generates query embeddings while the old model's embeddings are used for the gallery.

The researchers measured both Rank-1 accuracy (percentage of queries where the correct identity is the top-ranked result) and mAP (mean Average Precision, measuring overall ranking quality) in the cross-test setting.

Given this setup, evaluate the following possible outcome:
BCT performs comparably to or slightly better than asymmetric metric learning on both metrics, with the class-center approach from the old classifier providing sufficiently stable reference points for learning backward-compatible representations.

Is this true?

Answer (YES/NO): NO